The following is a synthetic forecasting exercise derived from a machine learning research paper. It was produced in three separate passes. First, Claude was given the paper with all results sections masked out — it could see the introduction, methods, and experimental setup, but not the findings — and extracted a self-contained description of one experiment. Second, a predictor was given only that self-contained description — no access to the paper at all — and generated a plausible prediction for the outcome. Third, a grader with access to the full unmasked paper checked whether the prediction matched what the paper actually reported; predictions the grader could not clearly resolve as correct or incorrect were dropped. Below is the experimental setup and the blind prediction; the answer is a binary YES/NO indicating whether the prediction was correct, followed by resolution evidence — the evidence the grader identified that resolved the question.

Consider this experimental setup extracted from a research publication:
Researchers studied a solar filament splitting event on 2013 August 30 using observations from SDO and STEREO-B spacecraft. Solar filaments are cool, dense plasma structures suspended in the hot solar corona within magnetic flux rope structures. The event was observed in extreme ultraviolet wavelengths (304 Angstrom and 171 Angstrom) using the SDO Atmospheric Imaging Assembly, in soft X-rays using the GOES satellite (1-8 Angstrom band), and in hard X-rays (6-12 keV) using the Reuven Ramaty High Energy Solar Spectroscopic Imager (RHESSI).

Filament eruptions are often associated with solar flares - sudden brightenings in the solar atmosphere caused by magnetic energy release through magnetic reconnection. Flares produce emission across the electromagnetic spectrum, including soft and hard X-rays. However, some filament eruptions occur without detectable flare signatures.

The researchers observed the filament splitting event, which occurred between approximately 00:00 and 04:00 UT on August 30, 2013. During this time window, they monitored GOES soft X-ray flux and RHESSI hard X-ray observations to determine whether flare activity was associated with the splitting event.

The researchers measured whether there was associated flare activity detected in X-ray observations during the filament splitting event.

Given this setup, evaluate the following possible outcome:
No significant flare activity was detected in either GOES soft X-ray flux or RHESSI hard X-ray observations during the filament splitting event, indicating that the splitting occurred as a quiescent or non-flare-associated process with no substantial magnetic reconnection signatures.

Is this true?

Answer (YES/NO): NO